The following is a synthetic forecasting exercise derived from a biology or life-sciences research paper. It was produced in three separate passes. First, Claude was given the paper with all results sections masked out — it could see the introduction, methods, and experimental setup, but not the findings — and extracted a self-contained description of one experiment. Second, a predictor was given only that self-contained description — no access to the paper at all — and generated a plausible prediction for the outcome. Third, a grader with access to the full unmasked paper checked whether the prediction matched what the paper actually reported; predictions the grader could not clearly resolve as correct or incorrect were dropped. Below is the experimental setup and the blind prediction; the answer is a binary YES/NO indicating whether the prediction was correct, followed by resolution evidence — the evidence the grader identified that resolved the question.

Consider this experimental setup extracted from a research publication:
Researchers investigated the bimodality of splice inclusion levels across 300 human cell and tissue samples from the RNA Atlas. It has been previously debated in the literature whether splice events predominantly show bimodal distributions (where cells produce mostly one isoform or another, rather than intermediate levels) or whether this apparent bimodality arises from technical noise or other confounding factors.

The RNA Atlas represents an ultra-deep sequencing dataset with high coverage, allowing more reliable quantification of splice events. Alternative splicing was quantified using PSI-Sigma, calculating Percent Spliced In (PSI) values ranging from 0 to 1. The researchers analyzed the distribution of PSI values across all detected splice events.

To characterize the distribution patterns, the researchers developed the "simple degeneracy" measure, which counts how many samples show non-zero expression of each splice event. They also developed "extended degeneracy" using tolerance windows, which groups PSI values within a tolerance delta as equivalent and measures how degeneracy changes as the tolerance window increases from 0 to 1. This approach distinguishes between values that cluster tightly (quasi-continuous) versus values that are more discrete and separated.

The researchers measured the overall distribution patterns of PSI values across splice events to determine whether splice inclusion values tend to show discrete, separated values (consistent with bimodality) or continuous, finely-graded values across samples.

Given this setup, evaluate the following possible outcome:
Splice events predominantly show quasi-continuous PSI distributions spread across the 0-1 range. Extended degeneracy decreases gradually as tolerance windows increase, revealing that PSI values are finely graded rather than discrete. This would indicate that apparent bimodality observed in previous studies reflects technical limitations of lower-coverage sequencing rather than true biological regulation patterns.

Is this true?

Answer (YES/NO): NO